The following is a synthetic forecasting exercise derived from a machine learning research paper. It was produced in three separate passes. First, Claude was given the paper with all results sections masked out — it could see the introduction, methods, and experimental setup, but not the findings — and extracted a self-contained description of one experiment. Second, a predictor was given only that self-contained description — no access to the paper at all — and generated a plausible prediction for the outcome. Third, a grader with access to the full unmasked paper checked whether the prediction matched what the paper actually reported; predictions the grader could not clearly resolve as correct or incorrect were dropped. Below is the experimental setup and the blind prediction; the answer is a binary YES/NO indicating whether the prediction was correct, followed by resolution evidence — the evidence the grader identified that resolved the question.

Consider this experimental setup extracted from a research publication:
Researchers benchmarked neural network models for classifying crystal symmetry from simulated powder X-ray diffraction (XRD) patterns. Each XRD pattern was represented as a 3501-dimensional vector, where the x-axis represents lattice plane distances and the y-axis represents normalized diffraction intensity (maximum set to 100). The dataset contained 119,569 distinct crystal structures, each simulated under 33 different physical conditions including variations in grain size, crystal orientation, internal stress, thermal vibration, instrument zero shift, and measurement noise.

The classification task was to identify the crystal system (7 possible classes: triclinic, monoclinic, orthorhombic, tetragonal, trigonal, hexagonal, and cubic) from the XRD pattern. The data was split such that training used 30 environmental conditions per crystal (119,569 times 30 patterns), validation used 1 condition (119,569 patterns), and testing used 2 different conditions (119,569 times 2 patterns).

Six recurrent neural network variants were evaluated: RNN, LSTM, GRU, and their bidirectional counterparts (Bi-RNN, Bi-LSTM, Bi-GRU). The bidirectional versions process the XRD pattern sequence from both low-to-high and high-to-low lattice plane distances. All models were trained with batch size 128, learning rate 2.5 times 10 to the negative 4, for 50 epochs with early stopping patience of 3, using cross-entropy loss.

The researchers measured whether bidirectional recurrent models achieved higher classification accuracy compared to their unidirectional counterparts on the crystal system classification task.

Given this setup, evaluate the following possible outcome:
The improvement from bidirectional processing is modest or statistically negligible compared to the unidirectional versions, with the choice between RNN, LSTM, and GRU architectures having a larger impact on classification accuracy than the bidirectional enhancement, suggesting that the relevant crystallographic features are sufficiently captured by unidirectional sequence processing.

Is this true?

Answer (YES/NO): NO